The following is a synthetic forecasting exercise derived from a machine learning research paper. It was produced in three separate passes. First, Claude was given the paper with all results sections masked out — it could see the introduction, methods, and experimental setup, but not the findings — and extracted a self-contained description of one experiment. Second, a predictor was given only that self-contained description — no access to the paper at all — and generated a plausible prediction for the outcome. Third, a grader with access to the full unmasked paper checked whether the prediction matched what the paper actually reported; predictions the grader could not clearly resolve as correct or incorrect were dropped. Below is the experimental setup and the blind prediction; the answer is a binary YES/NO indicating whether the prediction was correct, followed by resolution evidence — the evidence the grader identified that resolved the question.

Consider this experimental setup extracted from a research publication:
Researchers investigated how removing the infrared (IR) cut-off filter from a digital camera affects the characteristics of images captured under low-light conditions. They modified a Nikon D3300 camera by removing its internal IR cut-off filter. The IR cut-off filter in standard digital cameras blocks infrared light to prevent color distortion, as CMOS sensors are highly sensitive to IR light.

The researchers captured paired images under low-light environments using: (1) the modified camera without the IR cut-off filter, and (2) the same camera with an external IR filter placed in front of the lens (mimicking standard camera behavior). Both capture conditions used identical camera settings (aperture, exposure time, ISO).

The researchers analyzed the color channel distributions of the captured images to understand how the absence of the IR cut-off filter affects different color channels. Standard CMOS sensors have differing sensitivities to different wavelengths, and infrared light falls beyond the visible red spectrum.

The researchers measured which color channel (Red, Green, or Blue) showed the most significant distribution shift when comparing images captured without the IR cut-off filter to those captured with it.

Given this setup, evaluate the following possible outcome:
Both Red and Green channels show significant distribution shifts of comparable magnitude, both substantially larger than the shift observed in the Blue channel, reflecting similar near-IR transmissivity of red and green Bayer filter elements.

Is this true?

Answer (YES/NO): NO